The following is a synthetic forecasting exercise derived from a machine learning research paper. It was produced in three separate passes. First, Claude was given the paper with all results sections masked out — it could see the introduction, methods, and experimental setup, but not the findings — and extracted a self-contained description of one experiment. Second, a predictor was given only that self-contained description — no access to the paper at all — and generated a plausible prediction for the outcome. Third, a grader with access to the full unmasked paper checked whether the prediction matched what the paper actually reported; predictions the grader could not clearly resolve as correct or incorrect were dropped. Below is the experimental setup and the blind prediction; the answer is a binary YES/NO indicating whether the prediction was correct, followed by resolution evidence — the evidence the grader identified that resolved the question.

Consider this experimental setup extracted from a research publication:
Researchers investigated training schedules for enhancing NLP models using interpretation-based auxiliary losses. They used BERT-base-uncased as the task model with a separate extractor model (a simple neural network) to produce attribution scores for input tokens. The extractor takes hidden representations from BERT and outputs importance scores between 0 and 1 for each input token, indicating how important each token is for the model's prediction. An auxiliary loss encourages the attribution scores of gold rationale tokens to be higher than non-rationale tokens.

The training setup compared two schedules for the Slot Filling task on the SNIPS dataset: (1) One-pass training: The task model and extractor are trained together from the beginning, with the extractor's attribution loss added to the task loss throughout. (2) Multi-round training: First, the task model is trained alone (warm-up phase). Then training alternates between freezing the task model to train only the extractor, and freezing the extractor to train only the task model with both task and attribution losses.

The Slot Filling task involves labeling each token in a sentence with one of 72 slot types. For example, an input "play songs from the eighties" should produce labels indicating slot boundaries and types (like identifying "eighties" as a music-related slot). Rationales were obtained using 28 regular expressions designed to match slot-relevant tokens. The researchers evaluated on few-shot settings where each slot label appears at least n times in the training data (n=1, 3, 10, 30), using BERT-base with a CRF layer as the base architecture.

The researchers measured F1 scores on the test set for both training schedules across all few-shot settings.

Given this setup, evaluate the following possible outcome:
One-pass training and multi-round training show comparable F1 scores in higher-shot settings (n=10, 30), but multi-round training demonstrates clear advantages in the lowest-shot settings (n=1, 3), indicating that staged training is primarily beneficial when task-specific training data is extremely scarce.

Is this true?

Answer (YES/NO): NO